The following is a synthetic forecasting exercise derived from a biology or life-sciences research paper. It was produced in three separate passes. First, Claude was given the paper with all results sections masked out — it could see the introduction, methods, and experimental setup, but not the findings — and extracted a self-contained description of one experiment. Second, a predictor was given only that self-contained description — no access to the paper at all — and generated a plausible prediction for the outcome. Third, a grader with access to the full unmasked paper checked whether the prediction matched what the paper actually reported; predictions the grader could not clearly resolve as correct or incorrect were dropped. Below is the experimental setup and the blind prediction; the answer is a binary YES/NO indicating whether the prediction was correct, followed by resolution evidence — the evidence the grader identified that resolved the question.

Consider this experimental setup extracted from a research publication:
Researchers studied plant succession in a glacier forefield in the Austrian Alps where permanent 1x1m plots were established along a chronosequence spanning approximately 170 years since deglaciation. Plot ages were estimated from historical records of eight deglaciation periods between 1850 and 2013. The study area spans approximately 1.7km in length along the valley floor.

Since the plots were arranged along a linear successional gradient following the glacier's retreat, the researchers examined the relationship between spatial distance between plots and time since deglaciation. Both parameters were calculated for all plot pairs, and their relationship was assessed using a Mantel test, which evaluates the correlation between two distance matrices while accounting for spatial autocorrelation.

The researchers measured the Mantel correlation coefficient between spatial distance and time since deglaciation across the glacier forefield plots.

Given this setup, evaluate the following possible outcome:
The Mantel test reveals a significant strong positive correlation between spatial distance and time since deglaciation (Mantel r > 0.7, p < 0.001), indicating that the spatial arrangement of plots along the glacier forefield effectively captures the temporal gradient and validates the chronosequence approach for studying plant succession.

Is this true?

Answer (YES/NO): YES